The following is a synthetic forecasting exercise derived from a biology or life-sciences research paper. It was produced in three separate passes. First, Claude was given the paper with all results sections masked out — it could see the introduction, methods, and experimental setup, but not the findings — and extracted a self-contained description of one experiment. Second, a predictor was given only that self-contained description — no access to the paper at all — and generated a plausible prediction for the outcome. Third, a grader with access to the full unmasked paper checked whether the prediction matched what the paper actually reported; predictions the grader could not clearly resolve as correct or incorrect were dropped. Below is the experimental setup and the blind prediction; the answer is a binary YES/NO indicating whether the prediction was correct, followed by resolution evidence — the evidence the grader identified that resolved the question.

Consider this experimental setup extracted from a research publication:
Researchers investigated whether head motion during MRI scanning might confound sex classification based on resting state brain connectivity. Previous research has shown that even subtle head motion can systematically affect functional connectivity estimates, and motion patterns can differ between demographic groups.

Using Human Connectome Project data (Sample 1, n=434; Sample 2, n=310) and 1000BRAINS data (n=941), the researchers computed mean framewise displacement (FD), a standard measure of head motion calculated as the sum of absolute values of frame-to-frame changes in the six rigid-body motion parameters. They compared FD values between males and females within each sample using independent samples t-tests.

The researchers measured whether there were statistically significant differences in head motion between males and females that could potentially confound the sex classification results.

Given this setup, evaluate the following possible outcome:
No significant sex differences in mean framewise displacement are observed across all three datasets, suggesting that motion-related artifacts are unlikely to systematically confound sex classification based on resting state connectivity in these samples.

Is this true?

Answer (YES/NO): YES